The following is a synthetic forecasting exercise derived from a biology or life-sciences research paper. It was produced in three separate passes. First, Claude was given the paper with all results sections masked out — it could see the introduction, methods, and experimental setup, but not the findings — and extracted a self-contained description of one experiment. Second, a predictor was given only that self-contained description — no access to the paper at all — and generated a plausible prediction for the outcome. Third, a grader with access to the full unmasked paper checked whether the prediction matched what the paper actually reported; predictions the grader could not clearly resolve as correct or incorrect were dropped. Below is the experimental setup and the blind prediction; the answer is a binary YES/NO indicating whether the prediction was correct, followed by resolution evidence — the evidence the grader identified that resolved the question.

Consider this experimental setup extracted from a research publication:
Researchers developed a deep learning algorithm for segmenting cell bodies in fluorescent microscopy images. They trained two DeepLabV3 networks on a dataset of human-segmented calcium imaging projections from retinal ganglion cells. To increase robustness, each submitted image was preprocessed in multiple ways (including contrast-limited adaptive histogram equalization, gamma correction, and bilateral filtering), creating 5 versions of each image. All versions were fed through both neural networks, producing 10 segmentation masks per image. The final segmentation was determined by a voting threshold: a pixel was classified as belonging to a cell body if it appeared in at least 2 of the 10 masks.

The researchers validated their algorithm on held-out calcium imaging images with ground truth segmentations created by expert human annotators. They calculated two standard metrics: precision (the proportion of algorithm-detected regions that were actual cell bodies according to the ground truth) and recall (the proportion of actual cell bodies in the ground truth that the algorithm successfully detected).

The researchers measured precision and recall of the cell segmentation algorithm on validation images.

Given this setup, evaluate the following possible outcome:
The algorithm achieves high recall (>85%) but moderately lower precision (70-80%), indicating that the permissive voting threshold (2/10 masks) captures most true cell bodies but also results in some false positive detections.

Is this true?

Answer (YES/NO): YES